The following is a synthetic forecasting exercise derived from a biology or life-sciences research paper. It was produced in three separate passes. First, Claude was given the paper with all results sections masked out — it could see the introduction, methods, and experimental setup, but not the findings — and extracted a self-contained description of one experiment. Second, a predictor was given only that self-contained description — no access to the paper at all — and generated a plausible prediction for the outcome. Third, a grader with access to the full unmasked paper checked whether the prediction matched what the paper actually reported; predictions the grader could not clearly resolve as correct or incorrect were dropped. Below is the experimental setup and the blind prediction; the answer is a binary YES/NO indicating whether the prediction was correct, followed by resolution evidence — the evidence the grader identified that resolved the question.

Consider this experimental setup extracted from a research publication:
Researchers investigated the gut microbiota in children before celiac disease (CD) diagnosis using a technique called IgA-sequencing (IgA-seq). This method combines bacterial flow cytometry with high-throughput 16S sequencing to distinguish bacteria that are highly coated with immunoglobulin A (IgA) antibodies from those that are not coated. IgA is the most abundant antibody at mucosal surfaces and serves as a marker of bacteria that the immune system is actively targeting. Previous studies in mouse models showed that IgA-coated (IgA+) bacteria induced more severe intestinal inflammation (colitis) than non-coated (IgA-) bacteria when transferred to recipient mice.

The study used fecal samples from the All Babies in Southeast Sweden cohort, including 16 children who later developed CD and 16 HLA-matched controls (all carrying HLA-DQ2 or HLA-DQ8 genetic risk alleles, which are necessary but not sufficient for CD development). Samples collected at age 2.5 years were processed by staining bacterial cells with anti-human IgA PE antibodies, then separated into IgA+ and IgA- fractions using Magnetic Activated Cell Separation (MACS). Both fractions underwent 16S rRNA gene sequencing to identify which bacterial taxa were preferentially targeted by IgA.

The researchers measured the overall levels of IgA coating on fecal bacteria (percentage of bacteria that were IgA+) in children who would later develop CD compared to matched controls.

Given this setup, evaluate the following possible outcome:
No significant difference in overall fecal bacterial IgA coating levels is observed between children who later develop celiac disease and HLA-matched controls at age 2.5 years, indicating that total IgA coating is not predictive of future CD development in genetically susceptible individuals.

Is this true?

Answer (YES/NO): YES